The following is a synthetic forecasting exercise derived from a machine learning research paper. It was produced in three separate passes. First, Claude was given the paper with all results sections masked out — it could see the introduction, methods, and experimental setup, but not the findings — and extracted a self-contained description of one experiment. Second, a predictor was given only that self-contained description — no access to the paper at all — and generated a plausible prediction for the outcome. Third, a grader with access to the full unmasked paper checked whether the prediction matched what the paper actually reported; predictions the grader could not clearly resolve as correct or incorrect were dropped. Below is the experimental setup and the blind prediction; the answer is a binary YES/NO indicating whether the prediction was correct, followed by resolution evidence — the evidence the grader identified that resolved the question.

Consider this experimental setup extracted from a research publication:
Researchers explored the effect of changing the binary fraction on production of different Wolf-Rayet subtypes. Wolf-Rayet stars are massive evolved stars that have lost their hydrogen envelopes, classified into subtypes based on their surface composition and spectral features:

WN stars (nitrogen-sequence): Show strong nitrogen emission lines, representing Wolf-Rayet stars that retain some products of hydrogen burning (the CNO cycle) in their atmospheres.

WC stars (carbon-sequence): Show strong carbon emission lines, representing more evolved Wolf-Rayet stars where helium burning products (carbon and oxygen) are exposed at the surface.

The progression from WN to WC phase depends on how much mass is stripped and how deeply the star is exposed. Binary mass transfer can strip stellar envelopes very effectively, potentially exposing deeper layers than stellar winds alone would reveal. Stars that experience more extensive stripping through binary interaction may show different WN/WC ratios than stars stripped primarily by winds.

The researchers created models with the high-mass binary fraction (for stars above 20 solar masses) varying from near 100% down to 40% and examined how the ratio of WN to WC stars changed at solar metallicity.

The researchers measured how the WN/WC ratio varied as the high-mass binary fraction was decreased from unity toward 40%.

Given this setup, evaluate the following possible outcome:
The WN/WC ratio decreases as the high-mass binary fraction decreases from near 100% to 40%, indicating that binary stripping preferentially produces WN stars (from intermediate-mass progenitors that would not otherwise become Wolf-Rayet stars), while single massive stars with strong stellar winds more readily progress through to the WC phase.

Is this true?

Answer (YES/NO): YES